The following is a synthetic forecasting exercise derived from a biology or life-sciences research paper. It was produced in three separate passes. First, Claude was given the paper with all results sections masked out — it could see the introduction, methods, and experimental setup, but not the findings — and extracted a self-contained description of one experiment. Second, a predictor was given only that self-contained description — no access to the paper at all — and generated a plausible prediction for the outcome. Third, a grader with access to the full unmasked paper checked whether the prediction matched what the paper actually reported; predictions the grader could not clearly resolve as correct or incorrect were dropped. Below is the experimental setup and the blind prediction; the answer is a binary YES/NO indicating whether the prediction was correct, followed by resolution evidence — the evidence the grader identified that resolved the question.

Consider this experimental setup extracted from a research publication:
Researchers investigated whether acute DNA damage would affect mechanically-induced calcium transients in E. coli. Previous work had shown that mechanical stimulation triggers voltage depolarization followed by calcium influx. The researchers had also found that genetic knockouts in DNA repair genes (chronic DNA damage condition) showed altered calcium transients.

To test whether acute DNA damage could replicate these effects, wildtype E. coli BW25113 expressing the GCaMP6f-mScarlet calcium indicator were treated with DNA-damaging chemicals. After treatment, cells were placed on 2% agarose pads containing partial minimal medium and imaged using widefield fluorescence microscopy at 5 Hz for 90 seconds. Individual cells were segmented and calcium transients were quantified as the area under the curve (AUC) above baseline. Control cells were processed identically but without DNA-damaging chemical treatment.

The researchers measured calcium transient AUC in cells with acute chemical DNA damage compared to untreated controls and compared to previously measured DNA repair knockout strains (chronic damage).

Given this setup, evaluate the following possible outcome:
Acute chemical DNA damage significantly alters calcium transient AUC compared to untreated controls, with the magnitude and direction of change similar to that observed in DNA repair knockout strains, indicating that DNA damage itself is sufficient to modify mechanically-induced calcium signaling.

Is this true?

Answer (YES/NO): NO